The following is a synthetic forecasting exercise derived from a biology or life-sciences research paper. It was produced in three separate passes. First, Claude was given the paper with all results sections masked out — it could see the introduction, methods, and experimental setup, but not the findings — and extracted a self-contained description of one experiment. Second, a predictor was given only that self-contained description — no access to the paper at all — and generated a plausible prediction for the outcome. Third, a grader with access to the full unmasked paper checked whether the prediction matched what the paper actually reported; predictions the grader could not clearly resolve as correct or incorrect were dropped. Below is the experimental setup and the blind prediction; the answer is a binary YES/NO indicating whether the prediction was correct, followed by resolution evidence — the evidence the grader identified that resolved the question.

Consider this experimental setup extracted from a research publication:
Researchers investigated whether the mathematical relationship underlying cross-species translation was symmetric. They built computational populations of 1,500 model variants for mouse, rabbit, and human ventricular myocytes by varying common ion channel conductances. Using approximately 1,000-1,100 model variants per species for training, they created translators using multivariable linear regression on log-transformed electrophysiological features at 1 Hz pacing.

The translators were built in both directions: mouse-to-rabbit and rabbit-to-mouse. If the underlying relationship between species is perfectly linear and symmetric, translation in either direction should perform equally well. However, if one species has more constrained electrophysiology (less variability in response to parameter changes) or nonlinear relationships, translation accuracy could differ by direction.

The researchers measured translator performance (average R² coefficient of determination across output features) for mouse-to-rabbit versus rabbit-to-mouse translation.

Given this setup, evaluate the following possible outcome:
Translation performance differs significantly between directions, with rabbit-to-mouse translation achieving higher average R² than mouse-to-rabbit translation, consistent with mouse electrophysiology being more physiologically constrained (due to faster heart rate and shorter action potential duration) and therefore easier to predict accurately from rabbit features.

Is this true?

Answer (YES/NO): NO